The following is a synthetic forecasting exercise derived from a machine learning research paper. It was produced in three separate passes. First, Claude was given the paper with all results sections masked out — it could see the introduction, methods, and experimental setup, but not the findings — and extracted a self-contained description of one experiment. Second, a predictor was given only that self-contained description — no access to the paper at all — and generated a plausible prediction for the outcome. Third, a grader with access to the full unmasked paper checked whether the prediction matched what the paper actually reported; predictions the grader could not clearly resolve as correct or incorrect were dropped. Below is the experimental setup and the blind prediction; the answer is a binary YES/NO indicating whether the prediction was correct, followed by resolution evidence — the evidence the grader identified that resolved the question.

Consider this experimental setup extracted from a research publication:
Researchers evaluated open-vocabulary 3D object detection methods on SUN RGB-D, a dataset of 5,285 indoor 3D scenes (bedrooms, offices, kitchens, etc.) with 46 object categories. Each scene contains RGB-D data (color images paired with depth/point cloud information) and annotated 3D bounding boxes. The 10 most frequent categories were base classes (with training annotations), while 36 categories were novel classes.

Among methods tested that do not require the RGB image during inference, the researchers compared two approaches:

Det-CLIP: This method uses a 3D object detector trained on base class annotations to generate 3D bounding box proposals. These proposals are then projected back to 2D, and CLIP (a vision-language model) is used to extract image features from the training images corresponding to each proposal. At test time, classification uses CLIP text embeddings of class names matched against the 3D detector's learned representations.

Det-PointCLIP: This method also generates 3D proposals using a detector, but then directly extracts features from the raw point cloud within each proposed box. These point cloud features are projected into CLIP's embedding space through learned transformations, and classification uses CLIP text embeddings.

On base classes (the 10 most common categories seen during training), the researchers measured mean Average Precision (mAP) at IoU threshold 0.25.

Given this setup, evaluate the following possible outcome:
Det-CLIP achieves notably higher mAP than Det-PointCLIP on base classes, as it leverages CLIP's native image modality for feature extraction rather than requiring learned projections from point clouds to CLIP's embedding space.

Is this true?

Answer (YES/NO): YES